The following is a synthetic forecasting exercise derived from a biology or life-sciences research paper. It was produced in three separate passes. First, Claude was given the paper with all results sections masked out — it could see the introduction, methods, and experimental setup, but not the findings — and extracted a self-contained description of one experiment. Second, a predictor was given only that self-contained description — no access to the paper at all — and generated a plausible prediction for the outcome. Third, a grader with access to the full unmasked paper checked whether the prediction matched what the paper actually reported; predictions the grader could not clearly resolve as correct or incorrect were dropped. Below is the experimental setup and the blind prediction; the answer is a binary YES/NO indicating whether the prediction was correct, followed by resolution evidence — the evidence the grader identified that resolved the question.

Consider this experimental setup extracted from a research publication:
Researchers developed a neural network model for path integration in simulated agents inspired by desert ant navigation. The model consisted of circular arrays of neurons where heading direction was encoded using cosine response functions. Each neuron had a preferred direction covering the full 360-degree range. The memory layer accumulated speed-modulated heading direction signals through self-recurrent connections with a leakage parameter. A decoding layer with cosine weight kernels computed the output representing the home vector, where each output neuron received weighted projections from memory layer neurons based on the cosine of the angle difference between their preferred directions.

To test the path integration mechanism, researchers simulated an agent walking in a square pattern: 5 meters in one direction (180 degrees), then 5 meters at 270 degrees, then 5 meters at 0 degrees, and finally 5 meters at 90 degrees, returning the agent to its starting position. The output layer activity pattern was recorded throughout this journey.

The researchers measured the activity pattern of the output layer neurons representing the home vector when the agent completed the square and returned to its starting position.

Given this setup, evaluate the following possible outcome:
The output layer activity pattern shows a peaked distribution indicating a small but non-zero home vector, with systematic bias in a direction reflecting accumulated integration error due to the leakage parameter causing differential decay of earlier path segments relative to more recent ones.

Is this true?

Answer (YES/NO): NO